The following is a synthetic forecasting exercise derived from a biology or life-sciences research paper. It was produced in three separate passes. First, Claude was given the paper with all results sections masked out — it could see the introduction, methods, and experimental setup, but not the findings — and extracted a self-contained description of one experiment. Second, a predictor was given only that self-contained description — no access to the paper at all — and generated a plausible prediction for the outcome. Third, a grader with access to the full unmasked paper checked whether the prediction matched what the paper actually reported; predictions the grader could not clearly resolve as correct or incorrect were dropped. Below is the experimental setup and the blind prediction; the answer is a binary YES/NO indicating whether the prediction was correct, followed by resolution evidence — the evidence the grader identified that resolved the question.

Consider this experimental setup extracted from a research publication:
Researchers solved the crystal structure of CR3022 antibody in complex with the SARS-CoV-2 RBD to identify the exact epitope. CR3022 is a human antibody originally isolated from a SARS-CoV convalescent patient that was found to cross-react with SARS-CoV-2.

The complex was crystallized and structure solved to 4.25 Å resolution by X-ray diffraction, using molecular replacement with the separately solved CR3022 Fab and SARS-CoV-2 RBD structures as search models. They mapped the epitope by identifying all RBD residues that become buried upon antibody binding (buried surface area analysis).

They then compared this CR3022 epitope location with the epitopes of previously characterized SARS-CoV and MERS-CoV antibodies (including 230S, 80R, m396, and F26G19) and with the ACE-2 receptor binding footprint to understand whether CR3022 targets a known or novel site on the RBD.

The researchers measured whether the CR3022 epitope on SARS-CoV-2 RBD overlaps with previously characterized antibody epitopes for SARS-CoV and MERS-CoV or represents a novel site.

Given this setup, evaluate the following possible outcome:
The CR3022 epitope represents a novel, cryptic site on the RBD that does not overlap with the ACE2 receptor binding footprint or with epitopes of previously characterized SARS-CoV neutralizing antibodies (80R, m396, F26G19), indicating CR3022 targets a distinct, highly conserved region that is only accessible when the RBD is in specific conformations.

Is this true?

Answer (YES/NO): YES